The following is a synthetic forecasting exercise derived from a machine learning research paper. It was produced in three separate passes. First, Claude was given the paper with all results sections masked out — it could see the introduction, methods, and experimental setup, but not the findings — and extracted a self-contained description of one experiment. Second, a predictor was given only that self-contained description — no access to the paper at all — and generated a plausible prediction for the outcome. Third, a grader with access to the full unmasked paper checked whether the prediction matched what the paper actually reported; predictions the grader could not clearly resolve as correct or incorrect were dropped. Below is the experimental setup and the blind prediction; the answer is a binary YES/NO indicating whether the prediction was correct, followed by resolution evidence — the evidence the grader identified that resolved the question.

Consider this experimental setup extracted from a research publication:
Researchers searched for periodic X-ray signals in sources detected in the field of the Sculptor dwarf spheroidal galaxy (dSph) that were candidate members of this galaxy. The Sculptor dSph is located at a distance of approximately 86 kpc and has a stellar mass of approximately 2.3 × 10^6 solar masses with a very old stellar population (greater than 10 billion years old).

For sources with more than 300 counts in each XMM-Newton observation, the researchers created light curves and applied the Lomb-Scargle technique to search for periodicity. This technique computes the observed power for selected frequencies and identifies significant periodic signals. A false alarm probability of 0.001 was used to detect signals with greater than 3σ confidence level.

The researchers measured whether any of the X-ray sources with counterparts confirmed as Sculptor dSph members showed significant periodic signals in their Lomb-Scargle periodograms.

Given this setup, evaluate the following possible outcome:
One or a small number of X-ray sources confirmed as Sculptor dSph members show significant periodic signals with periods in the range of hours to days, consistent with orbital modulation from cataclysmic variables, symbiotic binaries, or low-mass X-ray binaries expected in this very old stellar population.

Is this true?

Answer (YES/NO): NO